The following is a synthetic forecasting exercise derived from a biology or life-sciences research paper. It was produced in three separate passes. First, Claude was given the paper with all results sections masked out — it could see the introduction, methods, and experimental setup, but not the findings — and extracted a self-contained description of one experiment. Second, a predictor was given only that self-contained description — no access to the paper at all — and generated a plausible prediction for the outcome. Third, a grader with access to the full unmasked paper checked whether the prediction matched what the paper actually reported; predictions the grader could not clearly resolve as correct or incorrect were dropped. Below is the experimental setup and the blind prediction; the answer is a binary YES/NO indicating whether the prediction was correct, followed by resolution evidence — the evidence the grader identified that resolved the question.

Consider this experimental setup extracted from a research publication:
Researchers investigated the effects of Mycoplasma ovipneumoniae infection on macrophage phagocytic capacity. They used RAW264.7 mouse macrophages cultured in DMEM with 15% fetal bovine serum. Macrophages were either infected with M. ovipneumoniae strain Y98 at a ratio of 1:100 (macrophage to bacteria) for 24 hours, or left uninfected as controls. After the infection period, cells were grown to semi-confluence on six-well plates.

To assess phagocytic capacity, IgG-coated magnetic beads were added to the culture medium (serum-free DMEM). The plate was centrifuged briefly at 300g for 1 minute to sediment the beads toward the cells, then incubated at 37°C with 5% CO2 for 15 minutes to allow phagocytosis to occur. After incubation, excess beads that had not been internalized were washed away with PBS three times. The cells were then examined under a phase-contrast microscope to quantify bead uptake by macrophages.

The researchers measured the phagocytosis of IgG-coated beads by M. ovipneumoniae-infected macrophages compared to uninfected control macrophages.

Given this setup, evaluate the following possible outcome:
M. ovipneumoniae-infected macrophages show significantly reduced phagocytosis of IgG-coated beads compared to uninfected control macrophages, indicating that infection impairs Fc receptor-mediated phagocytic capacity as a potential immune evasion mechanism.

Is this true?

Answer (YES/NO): NO